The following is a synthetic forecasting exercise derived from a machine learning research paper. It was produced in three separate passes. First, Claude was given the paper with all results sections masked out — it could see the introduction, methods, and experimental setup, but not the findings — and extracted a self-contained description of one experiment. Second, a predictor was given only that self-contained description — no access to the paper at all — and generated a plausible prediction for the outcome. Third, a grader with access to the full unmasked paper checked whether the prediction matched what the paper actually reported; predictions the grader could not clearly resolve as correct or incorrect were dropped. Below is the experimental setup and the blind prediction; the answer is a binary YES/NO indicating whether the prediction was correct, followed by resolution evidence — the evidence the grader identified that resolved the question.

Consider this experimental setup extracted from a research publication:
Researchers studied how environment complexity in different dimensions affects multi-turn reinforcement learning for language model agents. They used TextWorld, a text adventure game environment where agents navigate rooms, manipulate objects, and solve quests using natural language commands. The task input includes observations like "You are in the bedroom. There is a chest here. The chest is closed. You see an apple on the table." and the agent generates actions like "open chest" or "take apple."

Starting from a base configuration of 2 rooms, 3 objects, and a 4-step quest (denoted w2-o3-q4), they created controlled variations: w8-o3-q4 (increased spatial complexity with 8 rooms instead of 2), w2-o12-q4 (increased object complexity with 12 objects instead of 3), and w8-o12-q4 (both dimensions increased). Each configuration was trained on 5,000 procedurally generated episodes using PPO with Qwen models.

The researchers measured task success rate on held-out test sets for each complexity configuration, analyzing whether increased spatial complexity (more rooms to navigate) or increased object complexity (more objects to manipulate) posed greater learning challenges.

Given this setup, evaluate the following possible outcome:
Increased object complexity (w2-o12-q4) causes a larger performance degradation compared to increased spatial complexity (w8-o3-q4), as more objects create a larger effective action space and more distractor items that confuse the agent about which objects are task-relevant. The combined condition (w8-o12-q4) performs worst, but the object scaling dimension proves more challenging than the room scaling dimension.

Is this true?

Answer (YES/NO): YES